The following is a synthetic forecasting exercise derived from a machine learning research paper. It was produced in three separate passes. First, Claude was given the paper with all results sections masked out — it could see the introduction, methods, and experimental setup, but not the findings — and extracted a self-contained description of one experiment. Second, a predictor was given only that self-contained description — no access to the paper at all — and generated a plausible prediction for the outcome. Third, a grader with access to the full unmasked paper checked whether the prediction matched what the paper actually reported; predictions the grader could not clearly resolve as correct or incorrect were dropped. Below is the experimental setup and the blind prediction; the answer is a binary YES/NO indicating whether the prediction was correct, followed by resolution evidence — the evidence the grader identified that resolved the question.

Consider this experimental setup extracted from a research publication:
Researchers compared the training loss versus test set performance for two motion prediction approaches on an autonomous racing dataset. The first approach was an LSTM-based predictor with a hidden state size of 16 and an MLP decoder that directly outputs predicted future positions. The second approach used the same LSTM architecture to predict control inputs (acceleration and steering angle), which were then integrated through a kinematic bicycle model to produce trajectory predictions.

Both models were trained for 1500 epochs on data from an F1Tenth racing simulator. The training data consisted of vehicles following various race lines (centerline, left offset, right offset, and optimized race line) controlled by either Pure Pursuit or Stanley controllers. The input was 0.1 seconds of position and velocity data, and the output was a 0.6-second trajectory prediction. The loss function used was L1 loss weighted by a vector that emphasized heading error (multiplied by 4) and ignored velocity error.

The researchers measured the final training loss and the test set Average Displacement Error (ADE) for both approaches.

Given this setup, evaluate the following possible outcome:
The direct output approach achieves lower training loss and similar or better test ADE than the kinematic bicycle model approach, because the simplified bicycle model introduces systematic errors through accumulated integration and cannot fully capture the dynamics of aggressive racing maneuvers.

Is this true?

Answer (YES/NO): NO